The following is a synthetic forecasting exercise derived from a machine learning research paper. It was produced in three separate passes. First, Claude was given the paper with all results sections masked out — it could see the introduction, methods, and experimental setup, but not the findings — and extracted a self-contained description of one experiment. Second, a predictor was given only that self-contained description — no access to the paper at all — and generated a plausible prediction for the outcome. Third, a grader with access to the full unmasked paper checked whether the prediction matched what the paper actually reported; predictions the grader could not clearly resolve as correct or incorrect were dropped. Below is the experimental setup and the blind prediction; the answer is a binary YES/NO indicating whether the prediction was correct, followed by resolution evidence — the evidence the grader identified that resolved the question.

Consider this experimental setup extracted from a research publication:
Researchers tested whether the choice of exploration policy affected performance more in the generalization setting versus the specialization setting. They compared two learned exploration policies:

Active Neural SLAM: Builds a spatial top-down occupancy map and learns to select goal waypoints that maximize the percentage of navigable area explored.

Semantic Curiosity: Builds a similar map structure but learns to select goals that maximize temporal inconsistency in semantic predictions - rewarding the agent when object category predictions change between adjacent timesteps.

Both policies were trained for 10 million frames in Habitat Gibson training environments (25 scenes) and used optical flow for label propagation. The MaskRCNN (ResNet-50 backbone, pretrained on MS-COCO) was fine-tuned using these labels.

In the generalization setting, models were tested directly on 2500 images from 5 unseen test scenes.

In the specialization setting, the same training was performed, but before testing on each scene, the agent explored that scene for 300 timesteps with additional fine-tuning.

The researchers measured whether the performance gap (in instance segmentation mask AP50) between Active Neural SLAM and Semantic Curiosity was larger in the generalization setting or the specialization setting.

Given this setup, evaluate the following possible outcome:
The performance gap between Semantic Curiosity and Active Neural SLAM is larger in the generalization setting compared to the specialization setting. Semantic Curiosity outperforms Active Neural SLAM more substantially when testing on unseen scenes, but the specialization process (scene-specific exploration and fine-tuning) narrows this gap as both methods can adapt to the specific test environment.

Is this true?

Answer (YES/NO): YES